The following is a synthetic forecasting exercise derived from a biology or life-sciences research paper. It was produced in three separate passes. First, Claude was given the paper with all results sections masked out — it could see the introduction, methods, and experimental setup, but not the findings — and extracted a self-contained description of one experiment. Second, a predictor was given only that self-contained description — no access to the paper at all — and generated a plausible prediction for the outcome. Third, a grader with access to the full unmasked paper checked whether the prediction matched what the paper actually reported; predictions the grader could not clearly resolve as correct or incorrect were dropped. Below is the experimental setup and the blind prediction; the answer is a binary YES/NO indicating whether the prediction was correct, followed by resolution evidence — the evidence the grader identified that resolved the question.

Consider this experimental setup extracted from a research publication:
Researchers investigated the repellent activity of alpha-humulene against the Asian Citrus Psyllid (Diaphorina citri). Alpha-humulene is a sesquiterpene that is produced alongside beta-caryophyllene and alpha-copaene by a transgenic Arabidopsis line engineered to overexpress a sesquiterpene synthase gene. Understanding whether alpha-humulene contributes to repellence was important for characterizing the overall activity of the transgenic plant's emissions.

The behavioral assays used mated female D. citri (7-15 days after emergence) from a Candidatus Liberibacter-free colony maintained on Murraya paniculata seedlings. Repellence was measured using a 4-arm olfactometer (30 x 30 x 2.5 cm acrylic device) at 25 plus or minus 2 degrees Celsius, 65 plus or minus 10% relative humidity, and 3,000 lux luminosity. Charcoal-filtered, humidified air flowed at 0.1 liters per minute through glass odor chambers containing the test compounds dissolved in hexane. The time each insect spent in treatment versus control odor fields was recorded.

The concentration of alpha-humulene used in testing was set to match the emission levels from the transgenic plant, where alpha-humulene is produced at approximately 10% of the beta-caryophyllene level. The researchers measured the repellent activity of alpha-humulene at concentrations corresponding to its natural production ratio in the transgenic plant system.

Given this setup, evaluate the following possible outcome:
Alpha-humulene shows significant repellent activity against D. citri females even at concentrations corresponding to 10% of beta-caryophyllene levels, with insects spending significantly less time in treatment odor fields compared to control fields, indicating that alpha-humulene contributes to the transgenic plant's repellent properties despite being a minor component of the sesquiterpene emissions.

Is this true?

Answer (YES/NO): NO